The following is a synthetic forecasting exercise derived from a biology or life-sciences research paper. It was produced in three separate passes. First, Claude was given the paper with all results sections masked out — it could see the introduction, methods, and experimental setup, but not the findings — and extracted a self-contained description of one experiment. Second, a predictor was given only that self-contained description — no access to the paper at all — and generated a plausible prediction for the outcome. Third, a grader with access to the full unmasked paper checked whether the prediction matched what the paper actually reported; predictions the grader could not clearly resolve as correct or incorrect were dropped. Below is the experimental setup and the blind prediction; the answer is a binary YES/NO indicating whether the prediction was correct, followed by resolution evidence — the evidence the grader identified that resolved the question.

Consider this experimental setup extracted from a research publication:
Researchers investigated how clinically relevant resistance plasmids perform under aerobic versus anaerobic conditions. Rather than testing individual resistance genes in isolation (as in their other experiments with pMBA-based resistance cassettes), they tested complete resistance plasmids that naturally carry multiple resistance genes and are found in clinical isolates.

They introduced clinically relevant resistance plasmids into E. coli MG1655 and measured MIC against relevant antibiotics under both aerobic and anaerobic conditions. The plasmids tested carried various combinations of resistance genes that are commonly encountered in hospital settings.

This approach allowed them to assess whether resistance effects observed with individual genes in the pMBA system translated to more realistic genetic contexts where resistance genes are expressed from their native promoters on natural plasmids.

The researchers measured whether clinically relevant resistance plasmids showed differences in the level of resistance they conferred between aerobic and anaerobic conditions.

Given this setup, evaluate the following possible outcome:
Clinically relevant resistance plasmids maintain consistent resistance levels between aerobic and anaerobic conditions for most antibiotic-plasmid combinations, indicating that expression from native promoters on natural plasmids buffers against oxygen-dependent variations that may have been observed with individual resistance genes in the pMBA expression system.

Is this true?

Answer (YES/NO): NO